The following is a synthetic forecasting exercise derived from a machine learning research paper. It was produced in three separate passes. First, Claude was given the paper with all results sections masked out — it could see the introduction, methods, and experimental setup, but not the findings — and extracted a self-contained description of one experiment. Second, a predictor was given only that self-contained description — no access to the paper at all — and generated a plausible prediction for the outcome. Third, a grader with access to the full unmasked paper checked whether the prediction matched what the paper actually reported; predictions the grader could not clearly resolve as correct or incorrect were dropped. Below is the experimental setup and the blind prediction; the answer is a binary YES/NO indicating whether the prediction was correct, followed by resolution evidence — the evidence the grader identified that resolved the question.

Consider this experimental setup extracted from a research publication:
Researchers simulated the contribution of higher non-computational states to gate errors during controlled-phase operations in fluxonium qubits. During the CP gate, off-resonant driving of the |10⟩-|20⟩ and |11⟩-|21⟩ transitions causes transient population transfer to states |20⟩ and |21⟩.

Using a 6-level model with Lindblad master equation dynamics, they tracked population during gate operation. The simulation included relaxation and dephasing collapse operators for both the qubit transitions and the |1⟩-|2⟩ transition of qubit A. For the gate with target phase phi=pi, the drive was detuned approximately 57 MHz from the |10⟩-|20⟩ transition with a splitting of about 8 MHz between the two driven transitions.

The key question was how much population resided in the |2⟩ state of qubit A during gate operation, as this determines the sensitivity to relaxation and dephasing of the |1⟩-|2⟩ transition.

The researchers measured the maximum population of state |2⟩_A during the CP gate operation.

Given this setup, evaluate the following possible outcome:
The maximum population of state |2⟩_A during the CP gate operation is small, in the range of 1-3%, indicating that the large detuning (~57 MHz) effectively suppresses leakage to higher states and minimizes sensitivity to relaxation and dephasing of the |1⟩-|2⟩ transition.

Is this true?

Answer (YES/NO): NO